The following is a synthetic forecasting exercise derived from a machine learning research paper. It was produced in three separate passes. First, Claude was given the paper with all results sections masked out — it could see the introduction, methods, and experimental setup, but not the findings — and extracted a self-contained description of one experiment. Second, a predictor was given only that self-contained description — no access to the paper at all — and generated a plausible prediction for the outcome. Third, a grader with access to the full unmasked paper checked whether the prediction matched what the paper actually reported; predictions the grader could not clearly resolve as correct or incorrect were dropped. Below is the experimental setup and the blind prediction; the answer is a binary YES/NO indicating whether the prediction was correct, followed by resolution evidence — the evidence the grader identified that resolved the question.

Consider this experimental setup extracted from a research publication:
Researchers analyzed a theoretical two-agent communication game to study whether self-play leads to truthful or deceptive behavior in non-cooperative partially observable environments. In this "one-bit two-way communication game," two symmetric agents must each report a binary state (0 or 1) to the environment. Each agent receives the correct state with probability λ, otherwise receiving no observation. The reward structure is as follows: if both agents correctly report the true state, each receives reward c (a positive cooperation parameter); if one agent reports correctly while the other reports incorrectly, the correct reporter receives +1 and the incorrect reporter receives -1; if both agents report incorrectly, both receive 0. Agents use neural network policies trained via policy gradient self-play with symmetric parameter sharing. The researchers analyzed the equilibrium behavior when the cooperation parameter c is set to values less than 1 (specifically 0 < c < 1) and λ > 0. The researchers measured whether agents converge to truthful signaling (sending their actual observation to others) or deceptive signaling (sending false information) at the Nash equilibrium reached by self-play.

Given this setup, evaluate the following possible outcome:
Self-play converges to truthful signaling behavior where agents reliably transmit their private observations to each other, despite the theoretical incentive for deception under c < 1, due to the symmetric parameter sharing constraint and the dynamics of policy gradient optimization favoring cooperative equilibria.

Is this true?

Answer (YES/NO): NO